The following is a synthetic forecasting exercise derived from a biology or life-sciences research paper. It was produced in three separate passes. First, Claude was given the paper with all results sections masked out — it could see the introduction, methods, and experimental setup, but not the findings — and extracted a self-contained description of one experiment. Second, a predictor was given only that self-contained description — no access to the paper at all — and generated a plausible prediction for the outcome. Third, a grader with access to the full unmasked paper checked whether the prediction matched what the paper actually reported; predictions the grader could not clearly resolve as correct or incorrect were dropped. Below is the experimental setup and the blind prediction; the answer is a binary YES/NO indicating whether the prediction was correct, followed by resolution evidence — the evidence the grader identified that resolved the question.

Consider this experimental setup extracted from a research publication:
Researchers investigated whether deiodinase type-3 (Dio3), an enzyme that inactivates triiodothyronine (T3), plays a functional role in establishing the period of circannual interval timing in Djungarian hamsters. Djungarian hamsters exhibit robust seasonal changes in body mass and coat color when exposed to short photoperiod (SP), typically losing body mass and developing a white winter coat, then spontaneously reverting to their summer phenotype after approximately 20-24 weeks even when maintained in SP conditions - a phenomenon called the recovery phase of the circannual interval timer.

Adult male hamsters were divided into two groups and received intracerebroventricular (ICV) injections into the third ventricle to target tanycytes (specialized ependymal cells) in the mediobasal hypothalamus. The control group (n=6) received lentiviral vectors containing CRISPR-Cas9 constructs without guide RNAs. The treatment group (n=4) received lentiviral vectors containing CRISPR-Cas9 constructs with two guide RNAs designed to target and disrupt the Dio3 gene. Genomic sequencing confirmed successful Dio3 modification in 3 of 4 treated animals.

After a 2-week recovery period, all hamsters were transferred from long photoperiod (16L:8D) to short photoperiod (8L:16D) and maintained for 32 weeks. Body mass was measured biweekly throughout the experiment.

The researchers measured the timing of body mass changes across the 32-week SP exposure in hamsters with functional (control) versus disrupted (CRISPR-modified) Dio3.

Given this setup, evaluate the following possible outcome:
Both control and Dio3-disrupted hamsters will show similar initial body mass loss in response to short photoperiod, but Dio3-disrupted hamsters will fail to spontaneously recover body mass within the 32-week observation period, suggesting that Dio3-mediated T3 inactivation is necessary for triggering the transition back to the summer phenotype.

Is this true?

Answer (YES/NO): NO